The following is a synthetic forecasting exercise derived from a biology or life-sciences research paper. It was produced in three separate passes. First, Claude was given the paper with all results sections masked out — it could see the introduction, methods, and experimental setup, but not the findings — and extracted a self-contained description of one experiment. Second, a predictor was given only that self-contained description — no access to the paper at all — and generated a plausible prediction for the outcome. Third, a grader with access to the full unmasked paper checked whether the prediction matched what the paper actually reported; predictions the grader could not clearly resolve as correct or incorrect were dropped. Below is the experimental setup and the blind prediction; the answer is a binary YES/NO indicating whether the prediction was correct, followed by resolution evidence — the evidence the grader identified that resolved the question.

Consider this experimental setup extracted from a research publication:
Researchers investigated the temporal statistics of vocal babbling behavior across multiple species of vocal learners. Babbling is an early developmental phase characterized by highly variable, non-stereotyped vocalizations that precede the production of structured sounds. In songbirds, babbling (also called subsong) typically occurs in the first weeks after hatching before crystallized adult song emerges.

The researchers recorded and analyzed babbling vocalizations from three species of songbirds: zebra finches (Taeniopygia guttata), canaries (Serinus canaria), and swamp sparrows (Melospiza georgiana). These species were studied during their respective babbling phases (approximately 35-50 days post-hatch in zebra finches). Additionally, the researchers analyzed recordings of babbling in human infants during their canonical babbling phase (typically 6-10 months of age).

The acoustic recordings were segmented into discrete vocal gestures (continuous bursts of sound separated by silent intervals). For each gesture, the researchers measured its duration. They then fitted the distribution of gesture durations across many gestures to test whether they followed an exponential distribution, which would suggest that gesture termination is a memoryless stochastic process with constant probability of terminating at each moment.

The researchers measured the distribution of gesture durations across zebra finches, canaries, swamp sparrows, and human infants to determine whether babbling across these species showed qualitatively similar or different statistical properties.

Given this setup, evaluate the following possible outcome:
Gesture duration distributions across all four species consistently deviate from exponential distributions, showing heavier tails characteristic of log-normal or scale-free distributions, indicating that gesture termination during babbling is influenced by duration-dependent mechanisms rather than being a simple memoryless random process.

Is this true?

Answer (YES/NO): NO